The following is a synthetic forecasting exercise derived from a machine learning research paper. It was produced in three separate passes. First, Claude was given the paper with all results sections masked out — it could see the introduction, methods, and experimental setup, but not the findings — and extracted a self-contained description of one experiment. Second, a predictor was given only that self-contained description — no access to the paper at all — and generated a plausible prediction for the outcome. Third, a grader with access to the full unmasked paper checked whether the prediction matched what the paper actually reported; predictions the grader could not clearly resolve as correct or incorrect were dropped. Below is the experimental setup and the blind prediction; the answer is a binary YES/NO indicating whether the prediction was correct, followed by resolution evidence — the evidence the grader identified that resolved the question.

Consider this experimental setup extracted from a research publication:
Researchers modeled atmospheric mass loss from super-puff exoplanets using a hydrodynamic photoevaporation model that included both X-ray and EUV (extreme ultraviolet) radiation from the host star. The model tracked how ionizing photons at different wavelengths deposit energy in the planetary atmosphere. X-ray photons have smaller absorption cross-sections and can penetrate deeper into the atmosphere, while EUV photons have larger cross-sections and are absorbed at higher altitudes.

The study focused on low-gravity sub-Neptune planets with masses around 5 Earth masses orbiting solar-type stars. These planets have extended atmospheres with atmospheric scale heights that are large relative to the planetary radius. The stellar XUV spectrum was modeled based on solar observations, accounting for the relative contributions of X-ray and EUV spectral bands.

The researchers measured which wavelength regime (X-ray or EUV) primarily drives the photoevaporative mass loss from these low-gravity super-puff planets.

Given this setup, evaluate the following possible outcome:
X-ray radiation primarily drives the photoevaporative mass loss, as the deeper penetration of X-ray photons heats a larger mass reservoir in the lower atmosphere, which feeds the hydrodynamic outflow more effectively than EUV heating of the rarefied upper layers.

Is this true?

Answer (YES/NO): NO